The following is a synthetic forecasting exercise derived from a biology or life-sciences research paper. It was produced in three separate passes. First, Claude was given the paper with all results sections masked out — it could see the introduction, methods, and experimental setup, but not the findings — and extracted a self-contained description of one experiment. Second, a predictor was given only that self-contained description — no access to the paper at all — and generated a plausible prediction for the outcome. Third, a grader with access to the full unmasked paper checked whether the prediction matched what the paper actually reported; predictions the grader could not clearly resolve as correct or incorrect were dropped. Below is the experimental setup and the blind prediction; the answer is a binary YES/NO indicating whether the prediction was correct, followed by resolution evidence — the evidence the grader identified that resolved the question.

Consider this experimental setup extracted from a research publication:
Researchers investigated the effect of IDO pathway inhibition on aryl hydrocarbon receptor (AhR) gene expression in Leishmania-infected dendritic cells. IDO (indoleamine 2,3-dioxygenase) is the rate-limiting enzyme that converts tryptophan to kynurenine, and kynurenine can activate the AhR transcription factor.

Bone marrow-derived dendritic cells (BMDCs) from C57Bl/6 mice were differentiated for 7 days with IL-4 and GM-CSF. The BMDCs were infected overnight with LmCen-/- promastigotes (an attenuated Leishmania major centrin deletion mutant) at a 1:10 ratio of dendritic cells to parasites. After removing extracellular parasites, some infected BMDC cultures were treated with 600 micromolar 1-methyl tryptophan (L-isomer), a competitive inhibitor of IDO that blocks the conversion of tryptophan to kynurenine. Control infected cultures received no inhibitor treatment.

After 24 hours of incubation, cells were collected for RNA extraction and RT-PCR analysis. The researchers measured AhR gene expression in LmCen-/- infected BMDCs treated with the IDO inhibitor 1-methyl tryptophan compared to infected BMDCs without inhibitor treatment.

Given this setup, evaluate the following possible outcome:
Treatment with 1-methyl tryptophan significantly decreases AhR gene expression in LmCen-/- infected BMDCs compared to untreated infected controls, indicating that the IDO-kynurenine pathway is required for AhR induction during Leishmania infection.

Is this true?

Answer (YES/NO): NO